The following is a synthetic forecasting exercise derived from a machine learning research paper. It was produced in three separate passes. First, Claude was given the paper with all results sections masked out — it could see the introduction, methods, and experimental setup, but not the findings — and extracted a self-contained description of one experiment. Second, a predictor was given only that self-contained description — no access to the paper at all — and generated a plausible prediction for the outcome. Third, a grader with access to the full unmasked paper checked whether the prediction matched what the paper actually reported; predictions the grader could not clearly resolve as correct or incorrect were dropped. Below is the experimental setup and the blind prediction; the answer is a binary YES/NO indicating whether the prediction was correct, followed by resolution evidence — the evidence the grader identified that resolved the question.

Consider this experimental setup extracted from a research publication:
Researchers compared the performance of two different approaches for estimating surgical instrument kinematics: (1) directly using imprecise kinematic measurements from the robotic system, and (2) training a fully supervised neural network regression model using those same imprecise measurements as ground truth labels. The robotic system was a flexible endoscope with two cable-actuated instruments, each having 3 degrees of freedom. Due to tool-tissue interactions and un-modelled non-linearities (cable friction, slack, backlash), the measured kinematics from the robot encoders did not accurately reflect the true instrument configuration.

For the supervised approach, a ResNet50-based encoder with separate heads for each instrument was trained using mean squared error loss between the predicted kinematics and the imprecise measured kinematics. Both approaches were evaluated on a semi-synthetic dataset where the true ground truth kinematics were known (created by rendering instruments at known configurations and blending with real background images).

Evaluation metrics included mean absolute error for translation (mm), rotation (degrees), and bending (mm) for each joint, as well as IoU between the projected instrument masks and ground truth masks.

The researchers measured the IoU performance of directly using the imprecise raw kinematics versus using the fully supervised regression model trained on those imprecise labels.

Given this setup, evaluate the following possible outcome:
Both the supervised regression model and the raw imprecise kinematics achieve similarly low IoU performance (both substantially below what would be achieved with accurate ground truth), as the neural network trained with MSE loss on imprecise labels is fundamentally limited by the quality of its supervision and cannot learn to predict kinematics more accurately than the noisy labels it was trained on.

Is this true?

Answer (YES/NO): NO